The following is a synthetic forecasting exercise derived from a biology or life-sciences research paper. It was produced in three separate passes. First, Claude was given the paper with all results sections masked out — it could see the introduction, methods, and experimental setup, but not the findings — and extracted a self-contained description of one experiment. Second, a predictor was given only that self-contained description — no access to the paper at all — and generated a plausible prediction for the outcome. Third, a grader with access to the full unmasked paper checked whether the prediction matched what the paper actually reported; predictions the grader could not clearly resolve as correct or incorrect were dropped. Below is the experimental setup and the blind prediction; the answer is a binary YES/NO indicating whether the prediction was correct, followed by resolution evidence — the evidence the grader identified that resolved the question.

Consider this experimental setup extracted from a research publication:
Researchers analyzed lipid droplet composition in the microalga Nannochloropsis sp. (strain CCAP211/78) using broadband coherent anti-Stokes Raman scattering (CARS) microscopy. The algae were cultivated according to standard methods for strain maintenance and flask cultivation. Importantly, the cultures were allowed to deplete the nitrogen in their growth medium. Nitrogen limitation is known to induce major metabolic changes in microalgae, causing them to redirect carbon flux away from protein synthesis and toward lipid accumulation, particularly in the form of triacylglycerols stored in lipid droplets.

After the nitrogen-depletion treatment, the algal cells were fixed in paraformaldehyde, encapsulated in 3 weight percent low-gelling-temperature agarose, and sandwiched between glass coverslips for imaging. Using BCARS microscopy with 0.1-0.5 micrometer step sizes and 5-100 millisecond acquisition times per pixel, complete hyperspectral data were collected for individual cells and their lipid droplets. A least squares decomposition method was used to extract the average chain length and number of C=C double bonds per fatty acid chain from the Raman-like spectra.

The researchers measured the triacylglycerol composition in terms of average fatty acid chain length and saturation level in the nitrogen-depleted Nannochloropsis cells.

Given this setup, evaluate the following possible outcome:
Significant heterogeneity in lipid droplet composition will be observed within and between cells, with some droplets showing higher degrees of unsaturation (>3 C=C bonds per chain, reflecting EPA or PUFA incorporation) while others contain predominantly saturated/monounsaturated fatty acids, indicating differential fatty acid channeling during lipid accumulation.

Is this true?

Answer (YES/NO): NO